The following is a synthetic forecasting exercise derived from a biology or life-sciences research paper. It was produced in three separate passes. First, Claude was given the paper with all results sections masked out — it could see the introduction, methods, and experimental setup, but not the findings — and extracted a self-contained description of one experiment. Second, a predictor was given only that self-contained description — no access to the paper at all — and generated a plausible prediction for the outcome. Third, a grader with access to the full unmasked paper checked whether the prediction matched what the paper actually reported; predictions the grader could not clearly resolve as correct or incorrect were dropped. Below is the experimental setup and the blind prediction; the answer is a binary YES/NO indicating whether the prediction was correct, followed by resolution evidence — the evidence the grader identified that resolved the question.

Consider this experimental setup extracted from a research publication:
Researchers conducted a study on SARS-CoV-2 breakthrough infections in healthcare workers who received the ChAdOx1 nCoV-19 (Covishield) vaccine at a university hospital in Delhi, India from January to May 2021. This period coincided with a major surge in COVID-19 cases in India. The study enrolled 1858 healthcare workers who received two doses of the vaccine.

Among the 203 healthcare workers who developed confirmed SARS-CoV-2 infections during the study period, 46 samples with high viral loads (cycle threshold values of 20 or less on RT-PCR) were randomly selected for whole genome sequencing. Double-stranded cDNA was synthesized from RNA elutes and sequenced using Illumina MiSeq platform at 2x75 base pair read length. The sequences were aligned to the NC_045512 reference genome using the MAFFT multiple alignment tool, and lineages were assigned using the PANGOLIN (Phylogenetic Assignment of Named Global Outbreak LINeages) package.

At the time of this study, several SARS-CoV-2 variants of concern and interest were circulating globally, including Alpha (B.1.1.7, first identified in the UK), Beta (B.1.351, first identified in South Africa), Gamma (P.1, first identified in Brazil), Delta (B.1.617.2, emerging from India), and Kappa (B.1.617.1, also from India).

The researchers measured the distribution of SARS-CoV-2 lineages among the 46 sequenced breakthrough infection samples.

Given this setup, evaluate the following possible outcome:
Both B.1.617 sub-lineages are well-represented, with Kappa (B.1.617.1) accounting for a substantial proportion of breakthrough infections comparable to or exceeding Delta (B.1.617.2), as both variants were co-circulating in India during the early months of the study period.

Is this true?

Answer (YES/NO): NO